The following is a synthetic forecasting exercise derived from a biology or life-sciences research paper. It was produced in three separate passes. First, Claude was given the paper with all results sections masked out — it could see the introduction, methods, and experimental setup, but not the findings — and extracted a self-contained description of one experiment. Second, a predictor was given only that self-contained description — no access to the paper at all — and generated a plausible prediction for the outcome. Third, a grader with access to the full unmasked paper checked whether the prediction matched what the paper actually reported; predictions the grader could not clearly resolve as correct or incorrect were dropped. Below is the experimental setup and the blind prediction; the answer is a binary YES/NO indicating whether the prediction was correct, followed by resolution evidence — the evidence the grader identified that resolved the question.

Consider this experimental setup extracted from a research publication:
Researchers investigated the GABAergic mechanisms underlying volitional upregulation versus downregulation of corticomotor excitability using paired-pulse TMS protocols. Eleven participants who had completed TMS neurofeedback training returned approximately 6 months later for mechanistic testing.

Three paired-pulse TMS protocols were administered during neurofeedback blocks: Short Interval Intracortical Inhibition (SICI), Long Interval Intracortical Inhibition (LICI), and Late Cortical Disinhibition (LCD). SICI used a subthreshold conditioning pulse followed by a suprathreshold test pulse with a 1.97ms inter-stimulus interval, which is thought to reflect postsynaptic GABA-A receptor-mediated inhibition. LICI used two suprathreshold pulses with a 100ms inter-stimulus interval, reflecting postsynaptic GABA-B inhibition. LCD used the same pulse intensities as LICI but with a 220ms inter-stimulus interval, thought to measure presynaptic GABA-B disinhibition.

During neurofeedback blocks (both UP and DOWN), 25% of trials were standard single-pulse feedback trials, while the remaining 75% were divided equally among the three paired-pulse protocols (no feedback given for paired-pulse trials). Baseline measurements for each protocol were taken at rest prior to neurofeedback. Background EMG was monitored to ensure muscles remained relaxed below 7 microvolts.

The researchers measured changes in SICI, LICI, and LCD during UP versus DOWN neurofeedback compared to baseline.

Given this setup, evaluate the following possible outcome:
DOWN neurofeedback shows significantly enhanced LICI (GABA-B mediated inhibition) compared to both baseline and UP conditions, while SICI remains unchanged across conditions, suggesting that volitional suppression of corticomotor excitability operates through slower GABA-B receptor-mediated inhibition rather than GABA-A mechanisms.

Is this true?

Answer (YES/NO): NO